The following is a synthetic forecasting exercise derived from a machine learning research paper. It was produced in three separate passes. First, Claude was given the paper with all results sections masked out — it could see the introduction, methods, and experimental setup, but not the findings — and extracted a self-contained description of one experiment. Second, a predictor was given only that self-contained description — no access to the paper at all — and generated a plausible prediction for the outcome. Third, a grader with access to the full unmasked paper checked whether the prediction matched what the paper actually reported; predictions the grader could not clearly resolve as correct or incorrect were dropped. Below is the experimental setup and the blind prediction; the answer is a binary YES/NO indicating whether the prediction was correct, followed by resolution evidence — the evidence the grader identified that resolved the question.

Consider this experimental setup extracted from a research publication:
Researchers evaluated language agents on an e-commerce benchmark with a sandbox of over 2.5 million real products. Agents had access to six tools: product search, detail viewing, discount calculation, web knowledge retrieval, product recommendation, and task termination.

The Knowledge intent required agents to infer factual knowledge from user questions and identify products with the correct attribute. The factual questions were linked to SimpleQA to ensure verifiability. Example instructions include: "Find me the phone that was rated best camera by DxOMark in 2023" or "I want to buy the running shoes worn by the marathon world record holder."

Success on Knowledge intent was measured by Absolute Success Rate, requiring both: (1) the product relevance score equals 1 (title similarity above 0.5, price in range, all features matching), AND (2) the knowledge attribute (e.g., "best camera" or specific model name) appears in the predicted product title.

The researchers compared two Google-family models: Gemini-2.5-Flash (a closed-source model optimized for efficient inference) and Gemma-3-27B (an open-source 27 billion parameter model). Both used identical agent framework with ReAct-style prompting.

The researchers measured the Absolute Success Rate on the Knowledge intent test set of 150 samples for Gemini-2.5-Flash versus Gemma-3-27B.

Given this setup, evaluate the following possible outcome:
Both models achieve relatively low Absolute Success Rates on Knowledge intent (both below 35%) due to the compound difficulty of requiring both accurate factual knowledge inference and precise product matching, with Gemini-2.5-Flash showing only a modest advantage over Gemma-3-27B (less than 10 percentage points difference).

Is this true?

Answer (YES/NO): NO